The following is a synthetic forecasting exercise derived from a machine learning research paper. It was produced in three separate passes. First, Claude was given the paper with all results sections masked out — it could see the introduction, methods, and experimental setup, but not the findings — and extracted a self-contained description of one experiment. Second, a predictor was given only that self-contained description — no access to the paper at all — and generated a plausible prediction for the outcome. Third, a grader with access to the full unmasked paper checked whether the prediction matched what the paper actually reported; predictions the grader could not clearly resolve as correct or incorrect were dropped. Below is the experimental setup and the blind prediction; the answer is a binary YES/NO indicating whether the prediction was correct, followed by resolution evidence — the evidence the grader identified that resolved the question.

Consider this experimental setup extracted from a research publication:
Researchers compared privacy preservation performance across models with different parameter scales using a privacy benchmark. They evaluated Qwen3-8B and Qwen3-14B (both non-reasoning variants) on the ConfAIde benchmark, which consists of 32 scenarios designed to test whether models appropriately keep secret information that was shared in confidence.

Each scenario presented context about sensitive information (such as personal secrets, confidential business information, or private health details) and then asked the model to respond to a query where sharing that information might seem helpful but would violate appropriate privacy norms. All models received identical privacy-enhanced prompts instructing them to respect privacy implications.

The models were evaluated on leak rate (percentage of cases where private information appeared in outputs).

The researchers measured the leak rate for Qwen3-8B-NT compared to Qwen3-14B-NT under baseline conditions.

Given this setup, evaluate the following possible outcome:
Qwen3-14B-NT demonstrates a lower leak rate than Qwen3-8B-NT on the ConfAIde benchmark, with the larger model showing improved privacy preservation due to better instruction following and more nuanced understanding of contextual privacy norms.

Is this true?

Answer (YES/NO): YES